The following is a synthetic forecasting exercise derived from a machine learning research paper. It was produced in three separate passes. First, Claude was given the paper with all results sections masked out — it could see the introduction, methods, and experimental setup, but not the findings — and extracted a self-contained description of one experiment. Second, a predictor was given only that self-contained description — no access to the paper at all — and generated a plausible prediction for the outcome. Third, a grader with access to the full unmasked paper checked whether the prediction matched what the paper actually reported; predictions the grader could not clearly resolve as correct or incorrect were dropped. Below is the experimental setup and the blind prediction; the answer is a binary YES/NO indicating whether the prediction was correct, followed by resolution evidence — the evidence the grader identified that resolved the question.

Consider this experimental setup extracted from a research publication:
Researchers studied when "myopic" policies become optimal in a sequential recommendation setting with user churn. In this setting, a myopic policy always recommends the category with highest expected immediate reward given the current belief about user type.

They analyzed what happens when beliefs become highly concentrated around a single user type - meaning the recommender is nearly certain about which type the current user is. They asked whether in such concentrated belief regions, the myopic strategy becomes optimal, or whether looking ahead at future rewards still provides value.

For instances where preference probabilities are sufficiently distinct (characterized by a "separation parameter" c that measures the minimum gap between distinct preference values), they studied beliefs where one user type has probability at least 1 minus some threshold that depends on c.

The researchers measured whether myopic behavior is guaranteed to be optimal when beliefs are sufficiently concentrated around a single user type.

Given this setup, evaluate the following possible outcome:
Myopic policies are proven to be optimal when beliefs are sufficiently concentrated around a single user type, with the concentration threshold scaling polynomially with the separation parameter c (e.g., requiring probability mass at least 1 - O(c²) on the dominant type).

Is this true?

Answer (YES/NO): YES